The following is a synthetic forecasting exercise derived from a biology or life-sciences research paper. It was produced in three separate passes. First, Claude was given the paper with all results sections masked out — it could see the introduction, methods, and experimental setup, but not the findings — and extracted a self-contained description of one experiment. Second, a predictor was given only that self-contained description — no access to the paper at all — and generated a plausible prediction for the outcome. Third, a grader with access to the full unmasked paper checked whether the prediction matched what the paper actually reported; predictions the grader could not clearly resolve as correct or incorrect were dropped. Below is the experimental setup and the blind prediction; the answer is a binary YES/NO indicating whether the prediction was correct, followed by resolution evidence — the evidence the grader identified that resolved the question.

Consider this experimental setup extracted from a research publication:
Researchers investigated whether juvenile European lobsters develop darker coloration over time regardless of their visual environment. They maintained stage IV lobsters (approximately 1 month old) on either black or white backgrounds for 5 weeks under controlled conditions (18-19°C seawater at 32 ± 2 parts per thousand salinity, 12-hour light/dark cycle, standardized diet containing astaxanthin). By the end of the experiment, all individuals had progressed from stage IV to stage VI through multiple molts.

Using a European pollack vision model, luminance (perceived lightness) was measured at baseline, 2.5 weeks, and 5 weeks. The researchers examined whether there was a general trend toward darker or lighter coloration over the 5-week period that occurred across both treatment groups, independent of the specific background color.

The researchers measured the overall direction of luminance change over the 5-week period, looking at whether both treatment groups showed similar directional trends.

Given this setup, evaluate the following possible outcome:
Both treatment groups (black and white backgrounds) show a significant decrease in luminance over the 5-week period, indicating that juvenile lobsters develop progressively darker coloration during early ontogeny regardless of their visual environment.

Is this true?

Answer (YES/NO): YES